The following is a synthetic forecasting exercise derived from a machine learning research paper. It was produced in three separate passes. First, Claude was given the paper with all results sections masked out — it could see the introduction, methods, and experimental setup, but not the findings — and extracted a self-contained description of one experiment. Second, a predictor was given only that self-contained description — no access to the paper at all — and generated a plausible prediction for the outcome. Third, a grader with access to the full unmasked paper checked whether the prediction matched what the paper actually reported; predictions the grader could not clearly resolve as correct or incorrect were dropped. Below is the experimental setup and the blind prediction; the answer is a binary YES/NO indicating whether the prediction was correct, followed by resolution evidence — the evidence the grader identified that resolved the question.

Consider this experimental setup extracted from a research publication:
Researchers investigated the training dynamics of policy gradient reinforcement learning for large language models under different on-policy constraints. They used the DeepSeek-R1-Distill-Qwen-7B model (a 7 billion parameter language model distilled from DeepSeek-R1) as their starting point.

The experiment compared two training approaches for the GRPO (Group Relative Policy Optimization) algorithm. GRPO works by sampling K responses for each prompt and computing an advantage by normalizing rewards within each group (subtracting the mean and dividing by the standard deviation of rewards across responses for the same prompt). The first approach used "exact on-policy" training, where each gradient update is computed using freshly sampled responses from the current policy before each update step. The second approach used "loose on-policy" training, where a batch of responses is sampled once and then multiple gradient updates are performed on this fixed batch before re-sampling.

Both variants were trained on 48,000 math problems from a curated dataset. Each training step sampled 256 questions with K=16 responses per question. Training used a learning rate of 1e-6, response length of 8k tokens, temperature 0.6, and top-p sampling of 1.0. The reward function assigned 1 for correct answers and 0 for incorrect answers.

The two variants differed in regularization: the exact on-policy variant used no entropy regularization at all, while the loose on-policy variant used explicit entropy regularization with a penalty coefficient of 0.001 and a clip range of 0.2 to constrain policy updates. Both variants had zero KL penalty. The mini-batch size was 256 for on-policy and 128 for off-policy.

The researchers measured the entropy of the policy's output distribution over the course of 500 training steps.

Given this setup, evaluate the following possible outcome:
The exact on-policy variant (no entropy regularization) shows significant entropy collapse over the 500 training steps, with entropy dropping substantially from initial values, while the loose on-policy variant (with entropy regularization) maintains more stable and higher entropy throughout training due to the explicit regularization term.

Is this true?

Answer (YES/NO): NO